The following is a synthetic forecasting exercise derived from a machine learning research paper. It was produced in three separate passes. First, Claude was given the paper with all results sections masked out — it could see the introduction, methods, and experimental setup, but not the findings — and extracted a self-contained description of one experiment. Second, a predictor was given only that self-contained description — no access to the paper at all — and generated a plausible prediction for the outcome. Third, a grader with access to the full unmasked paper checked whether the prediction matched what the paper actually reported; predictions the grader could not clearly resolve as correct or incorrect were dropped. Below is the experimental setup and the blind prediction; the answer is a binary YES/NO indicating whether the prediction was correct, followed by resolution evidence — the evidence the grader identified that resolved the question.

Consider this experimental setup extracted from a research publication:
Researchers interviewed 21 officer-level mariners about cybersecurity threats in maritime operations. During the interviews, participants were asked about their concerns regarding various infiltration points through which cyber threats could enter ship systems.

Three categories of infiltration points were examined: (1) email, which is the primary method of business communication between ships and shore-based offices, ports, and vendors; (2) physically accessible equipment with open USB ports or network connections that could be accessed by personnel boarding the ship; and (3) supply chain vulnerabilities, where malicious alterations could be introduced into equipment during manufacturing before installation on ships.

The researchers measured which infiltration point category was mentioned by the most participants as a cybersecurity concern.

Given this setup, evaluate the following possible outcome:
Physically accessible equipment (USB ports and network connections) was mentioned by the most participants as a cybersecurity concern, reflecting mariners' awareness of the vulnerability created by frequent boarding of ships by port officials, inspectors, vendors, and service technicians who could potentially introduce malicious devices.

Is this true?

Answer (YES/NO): YES